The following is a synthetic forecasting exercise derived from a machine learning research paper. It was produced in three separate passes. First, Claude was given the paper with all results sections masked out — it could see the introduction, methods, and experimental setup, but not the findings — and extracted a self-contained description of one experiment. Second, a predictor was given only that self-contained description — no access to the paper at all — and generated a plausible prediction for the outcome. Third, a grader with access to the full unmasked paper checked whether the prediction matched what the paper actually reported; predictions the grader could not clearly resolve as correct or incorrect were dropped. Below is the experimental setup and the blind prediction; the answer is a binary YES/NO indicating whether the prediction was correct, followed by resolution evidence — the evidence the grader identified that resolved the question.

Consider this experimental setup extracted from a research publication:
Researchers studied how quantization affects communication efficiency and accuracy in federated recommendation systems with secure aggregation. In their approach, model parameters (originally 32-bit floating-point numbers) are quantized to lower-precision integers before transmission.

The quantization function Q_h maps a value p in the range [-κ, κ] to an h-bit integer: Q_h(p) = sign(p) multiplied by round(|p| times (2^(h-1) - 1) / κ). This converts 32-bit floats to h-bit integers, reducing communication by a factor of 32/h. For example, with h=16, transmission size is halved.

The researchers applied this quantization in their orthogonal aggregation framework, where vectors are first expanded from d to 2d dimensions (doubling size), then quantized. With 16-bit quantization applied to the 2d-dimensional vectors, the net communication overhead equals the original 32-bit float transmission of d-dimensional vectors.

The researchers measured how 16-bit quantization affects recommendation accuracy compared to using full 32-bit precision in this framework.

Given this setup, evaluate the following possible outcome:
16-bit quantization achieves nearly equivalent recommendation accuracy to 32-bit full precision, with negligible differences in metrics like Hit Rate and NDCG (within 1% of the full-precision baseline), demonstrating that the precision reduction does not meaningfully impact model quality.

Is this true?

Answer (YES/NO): YES